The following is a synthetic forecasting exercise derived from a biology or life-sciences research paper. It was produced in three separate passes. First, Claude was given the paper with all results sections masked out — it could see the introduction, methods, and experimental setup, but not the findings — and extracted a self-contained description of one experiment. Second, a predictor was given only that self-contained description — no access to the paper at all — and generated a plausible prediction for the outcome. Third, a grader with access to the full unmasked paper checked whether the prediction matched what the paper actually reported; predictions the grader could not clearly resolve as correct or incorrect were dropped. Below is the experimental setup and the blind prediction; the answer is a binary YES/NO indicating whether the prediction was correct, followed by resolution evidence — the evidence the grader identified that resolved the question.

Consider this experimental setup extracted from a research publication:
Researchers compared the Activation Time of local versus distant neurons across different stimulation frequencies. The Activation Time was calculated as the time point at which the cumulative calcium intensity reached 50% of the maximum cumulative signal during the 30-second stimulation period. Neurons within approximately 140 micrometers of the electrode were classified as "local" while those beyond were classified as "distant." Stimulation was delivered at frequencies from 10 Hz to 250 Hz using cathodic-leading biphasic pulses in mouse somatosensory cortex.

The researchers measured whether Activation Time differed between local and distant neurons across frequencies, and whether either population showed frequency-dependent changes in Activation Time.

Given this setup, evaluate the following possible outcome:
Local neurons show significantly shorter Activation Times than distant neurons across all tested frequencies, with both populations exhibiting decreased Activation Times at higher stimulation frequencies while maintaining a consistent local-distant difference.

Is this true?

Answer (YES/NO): NO